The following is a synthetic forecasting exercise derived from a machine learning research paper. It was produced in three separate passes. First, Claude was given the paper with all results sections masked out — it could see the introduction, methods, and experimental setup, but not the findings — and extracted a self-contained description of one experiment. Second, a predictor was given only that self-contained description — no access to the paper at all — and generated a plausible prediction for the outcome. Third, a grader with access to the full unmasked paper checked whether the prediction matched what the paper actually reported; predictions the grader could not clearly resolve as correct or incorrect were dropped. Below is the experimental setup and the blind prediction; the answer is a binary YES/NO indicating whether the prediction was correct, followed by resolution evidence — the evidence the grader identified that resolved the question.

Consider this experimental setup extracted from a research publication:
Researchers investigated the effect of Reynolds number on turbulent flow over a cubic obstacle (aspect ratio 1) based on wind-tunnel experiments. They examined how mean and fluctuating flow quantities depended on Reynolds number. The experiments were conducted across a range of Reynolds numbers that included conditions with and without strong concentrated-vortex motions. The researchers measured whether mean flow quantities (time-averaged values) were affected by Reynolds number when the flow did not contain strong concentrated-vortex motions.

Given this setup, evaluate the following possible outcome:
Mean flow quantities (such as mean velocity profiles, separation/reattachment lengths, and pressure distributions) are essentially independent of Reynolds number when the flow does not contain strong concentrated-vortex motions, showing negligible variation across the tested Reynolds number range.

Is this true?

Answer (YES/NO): YES